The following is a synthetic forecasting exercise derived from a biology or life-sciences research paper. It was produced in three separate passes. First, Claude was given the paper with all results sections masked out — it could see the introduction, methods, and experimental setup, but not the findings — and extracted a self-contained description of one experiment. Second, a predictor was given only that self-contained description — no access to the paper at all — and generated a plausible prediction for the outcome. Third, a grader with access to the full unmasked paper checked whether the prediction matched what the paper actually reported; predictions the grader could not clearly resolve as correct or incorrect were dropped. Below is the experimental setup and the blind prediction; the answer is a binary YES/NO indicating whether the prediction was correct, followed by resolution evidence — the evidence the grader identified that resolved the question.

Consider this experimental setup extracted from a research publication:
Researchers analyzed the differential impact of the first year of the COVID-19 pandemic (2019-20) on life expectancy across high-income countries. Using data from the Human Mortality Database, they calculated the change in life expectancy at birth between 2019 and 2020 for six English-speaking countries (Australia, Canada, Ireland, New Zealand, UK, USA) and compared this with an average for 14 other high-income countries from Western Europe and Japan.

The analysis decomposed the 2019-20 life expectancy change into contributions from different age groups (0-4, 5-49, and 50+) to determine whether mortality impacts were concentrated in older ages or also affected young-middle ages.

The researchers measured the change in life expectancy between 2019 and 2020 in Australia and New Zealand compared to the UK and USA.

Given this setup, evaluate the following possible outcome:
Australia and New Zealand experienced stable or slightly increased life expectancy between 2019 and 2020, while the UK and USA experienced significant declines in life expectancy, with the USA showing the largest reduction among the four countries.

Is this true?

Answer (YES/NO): NO